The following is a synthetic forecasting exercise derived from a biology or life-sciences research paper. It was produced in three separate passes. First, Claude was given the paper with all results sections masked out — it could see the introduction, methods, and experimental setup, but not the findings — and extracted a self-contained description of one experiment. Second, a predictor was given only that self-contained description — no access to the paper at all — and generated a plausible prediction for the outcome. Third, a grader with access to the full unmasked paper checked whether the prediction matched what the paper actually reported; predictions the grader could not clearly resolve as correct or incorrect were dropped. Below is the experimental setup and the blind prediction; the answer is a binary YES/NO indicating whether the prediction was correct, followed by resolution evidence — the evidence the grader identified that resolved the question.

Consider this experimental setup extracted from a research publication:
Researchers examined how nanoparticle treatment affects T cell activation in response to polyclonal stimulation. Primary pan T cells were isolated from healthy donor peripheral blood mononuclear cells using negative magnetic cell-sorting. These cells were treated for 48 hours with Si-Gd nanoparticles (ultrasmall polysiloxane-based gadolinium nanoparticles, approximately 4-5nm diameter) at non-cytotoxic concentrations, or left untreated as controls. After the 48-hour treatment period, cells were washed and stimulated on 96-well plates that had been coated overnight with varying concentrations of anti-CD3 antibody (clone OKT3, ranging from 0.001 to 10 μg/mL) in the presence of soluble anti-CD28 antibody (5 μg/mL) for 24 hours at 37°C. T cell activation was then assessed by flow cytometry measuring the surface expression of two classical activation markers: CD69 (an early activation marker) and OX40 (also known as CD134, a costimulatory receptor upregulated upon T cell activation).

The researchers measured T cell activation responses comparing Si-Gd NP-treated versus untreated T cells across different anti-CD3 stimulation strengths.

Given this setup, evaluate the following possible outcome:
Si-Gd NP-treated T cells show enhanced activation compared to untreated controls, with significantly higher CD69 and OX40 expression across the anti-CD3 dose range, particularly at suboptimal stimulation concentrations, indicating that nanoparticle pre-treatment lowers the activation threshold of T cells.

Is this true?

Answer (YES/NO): NO